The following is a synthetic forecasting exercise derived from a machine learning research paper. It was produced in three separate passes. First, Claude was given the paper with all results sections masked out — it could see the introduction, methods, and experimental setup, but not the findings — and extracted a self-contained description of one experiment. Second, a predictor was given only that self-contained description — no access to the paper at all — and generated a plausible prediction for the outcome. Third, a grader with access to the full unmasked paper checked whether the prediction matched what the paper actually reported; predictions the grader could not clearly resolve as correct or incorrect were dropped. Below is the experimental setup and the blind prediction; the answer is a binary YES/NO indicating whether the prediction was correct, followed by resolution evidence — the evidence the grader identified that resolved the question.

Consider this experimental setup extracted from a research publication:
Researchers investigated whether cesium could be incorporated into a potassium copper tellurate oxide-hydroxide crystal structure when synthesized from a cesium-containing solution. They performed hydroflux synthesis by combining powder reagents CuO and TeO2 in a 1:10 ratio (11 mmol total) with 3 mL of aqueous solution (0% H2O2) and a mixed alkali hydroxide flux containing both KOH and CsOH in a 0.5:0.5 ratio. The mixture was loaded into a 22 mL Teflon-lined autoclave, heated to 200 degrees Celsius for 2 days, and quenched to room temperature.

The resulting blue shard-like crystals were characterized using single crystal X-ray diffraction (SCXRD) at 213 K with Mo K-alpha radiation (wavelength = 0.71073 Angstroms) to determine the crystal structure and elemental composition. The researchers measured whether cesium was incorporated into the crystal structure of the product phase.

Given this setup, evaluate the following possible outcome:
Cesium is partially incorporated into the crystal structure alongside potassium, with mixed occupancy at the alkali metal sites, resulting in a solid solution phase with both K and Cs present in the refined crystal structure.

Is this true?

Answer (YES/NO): NO